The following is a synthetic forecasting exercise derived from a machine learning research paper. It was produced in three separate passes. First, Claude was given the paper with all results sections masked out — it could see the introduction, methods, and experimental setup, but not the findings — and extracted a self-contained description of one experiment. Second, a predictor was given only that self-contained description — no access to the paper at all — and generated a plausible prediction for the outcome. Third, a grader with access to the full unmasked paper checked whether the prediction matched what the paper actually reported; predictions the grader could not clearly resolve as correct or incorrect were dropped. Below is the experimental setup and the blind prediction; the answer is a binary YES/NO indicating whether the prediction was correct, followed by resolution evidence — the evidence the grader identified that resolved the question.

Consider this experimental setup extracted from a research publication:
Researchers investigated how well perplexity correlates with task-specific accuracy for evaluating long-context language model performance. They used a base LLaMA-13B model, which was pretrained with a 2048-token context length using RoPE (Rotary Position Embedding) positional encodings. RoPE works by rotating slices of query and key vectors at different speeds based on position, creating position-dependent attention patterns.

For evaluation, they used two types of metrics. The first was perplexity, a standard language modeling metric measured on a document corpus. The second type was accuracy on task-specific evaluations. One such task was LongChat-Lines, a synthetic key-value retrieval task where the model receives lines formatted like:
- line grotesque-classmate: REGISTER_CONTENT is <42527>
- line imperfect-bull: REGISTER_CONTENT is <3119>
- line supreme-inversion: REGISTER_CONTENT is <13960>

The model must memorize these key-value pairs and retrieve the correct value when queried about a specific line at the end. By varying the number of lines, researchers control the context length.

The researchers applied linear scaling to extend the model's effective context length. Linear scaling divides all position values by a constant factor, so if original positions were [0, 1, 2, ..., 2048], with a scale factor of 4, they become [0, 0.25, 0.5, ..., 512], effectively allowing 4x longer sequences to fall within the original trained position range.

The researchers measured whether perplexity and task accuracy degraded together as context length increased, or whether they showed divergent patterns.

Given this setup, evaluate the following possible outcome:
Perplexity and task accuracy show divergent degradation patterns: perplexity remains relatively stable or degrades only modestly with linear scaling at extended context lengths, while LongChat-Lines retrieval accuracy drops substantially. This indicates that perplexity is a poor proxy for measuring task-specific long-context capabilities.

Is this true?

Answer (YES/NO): YES